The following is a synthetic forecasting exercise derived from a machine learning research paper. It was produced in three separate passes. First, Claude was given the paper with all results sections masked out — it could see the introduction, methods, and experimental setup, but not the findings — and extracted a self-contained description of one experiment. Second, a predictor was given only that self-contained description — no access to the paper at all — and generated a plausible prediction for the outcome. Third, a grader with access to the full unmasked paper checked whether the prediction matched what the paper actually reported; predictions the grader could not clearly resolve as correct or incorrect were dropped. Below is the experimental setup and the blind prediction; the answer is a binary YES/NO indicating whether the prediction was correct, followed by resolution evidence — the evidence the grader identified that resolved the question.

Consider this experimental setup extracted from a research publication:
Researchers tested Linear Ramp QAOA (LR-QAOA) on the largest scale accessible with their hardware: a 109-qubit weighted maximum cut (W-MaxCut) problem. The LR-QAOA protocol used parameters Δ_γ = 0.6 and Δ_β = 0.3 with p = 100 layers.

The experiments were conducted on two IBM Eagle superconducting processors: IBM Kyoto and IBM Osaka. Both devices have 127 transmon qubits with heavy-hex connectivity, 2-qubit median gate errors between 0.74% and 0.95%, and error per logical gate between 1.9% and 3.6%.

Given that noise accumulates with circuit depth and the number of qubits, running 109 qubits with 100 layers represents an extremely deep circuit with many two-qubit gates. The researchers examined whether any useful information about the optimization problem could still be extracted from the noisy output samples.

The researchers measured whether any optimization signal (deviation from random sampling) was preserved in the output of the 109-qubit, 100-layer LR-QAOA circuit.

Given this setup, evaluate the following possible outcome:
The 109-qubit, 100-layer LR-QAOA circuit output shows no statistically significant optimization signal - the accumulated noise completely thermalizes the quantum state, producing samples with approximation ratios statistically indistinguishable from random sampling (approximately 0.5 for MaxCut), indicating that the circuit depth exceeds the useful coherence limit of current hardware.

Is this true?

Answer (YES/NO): NO